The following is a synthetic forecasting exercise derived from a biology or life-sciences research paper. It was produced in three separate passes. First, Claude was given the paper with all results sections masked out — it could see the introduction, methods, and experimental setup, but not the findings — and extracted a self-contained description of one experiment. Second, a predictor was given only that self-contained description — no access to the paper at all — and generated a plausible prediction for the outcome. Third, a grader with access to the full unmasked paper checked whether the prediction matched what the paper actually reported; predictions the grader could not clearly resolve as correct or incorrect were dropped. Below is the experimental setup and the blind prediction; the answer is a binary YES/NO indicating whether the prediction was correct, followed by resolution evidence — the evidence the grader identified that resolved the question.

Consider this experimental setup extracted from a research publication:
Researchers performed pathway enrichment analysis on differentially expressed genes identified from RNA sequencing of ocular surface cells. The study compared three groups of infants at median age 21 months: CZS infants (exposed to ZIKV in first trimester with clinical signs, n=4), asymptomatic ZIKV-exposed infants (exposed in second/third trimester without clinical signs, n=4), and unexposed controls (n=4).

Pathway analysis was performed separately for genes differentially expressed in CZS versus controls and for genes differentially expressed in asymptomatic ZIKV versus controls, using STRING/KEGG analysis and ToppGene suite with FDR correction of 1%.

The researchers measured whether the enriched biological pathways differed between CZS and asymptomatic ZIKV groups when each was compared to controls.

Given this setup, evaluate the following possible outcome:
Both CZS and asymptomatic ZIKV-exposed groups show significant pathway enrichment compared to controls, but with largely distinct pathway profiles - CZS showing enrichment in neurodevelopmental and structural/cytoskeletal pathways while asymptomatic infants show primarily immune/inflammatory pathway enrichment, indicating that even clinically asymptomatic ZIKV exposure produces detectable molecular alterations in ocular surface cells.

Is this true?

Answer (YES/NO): NO